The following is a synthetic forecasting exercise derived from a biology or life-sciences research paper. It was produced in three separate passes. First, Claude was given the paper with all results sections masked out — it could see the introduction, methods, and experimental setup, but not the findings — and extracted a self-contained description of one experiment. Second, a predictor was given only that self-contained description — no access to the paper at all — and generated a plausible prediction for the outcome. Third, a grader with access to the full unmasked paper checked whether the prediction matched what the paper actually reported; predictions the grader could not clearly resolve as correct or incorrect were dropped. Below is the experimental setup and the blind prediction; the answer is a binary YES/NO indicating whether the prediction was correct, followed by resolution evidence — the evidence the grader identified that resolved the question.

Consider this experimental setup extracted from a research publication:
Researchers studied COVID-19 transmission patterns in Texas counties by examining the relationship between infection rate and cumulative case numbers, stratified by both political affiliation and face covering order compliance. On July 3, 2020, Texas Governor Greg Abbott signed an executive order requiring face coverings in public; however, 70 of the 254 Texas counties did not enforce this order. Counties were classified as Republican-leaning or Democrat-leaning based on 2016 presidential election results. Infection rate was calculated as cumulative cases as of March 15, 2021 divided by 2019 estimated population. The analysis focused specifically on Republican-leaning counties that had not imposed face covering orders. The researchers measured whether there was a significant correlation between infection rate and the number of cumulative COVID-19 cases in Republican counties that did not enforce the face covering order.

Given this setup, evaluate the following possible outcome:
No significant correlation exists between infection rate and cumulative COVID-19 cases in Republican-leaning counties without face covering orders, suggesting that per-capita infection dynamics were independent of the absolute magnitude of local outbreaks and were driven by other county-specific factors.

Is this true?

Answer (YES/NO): NO